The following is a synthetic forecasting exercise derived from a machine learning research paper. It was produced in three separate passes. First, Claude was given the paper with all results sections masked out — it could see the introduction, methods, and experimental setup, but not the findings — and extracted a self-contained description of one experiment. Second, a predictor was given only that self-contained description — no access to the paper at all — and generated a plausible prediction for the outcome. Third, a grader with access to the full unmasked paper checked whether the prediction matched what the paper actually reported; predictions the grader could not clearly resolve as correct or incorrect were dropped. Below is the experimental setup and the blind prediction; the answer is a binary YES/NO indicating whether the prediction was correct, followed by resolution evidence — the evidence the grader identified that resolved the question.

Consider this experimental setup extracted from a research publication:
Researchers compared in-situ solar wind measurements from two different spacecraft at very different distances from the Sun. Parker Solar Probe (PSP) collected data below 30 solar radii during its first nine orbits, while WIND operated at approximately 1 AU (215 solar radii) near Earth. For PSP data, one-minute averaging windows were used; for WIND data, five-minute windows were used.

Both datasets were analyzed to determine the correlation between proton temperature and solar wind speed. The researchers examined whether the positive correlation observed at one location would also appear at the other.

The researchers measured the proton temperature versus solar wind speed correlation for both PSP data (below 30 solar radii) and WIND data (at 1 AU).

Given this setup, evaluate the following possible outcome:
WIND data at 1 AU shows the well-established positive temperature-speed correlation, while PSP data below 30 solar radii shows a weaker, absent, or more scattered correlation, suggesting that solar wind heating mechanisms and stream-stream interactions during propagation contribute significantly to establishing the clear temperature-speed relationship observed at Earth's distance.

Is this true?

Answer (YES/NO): NO